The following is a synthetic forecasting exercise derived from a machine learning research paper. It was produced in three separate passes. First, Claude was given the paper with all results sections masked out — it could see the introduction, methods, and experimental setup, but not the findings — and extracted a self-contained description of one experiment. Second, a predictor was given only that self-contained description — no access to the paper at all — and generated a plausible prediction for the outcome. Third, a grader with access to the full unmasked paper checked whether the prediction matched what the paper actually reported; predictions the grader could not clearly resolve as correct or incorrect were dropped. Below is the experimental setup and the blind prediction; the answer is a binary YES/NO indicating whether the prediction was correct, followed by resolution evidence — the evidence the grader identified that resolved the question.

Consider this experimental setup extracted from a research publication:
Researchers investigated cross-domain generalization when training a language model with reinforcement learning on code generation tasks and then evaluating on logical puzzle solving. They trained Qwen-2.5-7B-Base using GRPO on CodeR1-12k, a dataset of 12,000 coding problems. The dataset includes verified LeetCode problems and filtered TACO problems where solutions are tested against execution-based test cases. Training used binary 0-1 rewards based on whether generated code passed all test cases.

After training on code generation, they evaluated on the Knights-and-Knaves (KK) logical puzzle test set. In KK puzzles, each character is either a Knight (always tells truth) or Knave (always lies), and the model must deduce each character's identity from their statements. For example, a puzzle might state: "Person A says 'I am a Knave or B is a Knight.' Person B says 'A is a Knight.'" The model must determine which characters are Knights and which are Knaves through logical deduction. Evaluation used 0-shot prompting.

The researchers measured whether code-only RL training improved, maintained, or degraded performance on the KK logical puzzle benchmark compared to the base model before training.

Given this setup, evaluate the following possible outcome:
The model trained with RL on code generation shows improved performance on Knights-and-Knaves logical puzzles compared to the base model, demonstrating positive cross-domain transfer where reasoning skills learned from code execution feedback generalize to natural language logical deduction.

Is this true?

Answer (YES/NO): NO